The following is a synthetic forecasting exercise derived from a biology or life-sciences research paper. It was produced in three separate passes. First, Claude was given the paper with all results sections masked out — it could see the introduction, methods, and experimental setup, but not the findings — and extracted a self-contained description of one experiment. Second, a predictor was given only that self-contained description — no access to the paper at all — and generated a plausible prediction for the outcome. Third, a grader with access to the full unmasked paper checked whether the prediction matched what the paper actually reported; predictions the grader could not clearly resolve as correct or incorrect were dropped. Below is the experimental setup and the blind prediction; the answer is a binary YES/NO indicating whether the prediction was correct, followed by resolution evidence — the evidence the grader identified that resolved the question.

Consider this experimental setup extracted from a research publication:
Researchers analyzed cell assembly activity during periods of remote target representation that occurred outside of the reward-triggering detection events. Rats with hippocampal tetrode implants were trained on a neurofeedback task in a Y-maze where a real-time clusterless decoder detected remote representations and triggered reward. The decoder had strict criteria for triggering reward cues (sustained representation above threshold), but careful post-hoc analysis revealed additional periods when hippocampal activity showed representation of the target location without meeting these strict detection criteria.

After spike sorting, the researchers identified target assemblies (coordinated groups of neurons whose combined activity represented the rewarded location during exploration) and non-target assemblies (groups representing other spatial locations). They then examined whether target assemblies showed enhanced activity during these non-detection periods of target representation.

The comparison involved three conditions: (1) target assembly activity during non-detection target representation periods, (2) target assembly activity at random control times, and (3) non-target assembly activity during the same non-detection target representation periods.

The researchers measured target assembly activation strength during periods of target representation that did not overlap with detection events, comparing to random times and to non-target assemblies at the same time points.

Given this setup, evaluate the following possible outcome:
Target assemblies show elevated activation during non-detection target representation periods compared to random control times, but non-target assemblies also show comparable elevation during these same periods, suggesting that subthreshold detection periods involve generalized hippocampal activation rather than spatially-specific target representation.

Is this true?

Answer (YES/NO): NO